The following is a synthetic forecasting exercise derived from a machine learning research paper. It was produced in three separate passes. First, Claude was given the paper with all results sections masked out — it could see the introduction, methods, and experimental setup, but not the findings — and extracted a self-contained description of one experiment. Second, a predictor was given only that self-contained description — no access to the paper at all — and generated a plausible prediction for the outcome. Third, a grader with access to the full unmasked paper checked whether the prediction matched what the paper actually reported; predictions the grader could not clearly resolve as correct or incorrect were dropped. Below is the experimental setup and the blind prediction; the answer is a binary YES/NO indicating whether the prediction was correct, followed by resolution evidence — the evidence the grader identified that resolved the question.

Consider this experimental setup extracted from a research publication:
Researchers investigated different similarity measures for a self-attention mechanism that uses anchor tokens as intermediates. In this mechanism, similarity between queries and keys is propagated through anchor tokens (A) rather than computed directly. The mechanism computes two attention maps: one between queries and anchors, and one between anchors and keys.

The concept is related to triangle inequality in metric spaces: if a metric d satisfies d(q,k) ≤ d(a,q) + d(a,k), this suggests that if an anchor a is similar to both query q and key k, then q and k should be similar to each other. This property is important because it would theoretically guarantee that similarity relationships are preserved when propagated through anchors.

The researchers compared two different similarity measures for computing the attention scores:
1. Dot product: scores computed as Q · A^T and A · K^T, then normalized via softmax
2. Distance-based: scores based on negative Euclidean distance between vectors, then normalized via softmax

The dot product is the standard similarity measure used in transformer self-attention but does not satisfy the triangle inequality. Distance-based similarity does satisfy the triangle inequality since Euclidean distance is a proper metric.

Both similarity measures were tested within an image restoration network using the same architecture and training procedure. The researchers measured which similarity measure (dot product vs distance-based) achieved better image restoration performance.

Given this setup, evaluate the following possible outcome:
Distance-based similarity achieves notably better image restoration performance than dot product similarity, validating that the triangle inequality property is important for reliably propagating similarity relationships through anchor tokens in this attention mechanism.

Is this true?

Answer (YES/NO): NO